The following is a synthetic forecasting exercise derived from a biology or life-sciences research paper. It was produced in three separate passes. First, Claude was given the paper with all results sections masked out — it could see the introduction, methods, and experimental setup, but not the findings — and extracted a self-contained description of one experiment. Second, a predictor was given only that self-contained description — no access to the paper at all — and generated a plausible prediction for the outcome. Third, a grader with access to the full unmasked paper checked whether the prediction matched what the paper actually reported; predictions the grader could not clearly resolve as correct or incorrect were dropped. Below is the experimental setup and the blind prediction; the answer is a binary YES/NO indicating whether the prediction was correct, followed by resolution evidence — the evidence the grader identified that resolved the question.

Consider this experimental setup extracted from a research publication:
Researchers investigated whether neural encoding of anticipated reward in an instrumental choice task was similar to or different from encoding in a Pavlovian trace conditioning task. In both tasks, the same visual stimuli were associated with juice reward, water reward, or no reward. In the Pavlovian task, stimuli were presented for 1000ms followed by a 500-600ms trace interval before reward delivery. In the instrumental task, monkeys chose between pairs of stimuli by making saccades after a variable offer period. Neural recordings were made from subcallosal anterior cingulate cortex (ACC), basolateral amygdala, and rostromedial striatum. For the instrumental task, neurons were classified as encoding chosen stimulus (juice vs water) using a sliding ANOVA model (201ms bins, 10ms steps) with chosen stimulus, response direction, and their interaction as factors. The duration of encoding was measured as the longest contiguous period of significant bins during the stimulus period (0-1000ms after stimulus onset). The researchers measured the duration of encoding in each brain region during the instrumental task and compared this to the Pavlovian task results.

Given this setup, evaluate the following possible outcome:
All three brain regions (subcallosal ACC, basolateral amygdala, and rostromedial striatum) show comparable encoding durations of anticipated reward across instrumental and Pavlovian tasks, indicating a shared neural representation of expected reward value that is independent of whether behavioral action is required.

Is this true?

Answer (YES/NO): NO